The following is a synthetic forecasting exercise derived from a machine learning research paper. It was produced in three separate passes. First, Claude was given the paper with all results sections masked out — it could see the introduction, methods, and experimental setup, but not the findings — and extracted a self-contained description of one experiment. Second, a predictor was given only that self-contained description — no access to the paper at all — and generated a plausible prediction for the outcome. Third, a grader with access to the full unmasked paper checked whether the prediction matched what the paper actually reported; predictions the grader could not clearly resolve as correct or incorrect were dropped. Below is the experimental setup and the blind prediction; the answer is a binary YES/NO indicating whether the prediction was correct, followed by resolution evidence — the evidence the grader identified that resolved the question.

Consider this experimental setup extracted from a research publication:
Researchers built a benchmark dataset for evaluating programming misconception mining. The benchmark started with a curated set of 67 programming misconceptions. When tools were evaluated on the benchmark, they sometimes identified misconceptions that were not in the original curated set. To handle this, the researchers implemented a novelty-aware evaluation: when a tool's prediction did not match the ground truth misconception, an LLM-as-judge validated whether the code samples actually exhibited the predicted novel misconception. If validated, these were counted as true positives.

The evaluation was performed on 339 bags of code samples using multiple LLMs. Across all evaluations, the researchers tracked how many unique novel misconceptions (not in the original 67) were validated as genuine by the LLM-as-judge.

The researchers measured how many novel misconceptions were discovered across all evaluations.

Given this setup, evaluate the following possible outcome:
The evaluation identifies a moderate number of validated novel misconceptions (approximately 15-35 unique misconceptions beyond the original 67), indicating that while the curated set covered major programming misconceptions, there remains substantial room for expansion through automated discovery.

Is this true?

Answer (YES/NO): NO